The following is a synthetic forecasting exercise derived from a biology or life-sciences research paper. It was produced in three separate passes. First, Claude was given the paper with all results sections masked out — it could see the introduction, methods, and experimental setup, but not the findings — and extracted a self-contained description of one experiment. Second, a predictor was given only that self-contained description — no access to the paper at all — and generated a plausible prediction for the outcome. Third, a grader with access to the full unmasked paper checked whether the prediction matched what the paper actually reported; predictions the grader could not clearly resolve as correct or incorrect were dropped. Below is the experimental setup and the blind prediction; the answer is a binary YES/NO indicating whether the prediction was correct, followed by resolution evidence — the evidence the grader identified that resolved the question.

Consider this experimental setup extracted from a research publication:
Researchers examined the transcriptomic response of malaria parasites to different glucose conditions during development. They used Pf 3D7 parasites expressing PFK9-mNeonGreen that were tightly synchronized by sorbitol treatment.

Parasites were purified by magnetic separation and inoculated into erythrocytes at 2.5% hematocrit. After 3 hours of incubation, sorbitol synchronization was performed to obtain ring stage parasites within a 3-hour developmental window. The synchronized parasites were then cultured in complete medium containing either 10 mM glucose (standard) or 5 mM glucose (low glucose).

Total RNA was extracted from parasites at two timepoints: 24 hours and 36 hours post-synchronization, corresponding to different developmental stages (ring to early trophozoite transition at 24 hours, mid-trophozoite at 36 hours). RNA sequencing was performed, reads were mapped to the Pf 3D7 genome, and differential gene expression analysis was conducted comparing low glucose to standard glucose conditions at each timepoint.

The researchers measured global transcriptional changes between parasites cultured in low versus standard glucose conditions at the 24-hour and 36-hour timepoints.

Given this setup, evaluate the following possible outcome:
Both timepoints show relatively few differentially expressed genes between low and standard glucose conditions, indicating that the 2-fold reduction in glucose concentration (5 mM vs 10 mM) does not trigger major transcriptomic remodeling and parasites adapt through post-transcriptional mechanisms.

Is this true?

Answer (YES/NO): YES